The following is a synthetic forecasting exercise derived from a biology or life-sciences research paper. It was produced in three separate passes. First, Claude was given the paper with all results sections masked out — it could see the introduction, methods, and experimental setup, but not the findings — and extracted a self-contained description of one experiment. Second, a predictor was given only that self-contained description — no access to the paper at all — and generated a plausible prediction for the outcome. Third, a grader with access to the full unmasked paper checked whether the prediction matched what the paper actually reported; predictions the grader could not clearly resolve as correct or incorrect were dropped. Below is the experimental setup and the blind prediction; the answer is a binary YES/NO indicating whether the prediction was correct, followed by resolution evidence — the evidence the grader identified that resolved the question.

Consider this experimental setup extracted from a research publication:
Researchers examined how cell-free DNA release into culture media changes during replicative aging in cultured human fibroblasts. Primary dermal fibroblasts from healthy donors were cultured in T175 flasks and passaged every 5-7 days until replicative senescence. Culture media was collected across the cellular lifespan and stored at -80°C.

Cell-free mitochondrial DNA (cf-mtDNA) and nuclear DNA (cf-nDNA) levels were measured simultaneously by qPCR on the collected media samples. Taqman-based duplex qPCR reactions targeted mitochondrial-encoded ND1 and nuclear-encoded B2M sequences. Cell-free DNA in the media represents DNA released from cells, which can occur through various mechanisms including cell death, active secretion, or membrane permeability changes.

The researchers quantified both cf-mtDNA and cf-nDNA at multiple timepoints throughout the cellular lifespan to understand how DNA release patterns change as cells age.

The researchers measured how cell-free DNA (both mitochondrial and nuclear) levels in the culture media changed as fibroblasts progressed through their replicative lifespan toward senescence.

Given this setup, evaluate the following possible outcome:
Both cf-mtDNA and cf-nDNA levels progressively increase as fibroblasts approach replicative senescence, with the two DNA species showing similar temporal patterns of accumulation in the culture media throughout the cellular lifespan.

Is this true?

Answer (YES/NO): NO